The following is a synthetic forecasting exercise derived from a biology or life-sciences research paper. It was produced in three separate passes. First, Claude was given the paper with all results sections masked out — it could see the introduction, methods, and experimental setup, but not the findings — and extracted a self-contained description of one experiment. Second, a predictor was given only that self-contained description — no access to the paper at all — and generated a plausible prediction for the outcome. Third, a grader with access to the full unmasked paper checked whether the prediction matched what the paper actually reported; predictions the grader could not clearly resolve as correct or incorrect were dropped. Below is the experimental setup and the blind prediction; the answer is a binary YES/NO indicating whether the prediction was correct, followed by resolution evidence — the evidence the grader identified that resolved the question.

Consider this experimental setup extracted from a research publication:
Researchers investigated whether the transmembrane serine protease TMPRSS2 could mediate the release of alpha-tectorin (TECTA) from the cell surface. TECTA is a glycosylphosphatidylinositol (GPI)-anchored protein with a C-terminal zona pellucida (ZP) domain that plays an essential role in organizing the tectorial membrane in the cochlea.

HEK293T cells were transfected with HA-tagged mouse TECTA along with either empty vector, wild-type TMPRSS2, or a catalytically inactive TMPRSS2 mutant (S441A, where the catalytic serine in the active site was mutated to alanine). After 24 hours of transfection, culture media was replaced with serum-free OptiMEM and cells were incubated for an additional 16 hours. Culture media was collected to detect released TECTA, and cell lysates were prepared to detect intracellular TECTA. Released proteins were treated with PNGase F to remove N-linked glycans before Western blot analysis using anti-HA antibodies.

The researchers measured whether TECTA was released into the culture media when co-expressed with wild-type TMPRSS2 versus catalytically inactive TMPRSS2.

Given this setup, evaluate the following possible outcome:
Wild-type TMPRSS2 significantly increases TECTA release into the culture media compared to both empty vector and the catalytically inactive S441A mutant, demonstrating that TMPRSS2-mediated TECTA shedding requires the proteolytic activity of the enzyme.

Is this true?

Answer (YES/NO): YES